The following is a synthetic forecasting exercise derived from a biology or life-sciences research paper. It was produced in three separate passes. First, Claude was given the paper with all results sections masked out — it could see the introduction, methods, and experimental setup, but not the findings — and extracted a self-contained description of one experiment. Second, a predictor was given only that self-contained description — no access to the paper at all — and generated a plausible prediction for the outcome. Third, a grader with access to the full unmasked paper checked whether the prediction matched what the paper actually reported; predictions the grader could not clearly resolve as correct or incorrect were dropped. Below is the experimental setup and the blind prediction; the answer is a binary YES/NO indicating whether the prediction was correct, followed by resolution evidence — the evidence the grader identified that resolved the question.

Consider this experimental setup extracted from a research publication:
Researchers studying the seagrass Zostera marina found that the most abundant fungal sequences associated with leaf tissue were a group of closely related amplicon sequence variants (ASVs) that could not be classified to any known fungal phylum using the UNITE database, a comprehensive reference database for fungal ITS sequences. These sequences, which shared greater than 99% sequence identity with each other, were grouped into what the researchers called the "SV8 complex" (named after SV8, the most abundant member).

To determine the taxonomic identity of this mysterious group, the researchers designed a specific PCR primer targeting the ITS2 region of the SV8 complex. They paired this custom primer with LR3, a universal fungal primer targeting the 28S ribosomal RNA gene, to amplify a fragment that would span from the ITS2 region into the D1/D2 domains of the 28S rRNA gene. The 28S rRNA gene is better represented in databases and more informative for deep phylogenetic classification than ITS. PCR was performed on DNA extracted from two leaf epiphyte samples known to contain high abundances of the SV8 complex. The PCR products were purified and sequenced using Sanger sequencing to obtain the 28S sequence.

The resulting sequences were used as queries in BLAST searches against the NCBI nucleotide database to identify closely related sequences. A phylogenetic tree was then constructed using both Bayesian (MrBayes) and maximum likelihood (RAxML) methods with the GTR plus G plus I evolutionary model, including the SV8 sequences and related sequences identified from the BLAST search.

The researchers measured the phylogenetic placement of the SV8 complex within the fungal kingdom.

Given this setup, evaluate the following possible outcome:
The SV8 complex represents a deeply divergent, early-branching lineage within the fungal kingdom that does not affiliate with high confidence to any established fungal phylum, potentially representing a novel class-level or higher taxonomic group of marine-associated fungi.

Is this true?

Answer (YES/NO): NO